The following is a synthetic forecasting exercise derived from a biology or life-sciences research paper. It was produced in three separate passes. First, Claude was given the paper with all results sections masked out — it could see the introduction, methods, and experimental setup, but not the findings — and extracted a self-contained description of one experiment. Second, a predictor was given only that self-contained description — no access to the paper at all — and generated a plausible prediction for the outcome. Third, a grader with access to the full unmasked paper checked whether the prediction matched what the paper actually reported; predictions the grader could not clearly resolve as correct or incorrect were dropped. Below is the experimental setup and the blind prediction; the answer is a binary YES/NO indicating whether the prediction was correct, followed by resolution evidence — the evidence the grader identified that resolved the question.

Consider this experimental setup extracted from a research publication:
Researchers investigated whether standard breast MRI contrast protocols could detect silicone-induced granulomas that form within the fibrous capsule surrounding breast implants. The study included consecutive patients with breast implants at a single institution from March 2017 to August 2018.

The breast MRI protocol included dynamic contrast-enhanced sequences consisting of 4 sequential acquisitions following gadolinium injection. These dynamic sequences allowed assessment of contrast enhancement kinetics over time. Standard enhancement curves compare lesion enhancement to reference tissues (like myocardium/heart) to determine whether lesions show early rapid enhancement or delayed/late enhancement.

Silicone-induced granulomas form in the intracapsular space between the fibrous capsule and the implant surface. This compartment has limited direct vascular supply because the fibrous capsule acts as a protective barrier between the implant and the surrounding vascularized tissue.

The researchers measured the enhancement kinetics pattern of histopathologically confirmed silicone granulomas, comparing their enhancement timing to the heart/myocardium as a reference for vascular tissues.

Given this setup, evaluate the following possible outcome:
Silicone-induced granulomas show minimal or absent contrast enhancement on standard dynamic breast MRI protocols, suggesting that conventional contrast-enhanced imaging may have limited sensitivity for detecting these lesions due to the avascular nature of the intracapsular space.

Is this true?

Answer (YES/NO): NO